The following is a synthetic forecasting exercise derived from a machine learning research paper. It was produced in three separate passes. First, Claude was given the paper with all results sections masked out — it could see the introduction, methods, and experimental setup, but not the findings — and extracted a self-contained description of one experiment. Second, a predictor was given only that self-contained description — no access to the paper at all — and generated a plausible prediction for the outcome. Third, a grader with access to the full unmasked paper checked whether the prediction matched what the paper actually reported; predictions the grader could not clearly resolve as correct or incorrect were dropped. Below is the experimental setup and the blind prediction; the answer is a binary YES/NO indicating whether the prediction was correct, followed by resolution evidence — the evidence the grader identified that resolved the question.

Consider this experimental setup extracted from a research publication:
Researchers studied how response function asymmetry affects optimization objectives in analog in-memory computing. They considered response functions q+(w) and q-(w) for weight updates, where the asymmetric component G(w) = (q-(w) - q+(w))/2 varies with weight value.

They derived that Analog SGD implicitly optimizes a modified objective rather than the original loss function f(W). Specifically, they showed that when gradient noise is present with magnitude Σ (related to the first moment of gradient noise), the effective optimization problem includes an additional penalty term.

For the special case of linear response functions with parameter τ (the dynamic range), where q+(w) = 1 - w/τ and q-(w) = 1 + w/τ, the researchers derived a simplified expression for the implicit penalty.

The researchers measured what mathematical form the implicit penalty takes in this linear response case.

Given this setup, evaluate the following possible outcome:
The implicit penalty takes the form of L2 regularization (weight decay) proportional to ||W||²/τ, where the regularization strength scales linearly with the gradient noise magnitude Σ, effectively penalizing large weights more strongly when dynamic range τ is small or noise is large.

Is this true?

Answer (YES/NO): YES